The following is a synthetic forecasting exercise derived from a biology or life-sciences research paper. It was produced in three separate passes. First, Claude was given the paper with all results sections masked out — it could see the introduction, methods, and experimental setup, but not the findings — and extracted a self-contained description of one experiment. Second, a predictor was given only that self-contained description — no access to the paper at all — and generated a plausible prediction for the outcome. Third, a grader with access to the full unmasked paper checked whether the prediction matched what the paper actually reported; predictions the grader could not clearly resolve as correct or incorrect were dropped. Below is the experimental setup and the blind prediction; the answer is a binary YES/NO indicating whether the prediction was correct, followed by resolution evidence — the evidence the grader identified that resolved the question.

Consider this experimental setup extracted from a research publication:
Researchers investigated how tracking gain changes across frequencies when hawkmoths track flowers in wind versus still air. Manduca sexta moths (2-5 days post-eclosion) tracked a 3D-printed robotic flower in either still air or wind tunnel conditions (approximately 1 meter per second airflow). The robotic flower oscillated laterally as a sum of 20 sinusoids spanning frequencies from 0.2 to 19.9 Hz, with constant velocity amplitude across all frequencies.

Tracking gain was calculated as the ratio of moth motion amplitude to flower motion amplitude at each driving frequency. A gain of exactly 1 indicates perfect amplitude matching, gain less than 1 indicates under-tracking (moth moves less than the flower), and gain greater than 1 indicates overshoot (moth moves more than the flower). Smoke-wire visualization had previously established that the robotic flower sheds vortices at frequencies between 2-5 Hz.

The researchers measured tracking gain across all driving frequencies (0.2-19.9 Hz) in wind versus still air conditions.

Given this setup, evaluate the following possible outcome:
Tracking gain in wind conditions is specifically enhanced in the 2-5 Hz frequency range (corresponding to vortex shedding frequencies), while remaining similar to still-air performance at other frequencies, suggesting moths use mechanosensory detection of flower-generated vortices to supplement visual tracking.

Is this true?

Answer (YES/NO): NO